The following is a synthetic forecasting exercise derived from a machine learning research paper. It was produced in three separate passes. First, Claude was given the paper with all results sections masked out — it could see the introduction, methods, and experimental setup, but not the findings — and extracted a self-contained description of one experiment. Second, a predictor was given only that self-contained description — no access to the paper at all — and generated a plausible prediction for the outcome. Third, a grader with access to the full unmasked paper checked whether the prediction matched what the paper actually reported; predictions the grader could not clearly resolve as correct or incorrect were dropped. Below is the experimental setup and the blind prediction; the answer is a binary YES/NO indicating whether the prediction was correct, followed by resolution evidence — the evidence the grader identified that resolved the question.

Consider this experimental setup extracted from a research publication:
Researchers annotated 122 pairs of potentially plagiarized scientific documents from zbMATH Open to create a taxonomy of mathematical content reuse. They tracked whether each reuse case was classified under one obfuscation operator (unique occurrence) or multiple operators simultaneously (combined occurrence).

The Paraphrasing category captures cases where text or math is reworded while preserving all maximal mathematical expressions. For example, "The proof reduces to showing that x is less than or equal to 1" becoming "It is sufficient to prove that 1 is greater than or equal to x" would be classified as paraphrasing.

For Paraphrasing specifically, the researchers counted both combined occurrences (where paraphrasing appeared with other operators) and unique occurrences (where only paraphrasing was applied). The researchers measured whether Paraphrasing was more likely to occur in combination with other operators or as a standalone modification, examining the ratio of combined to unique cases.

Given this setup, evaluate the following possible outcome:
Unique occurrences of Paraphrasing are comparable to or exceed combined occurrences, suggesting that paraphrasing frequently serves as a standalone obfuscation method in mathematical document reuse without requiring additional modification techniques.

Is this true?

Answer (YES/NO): NO